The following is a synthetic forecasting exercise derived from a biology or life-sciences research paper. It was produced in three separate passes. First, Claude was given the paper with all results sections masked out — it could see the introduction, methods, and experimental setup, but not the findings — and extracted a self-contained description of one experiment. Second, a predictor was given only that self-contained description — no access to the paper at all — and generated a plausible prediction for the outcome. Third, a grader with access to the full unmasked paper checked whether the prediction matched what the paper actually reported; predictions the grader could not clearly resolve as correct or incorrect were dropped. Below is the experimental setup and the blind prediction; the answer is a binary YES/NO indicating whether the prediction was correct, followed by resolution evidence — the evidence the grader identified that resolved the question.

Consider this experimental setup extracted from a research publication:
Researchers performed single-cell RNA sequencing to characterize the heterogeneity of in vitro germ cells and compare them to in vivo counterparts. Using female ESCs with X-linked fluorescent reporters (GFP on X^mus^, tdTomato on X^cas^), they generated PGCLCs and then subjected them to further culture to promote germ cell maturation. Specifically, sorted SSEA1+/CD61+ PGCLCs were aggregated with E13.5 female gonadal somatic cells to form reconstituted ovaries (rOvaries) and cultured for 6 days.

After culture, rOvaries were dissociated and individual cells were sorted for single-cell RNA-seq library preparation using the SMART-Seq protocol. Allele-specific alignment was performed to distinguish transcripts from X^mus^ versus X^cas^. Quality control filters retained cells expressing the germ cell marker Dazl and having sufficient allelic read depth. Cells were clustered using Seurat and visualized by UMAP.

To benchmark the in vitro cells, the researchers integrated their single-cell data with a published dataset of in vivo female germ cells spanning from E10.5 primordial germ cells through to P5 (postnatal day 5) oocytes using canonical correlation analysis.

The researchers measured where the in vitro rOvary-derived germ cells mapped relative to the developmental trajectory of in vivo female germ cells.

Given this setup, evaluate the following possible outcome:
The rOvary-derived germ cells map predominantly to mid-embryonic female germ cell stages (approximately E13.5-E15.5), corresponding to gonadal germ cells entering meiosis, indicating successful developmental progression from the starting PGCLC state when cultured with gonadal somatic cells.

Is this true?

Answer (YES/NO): NO